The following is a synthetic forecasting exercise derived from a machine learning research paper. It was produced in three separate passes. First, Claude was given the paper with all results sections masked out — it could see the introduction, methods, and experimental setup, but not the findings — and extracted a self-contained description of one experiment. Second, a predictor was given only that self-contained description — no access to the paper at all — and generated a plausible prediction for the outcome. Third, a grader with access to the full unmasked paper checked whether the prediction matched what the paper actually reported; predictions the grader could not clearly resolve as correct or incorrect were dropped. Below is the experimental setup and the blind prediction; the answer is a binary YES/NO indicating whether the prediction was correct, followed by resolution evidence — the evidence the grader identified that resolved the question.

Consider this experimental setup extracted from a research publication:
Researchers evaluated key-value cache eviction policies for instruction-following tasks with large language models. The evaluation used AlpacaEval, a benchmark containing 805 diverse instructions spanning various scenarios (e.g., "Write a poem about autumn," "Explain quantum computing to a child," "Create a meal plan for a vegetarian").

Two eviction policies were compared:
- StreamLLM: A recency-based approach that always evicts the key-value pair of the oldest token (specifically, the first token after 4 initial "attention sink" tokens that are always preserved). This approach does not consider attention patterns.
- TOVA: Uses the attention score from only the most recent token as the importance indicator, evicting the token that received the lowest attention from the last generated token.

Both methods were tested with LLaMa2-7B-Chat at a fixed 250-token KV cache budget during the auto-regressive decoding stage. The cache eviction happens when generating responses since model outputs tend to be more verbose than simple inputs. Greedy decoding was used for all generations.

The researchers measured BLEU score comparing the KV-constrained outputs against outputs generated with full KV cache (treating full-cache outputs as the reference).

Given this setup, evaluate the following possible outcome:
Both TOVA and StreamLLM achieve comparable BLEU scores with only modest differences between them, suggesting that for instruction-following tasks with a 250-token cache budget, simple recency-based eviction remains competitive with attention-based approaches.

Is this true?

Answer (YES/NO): NO